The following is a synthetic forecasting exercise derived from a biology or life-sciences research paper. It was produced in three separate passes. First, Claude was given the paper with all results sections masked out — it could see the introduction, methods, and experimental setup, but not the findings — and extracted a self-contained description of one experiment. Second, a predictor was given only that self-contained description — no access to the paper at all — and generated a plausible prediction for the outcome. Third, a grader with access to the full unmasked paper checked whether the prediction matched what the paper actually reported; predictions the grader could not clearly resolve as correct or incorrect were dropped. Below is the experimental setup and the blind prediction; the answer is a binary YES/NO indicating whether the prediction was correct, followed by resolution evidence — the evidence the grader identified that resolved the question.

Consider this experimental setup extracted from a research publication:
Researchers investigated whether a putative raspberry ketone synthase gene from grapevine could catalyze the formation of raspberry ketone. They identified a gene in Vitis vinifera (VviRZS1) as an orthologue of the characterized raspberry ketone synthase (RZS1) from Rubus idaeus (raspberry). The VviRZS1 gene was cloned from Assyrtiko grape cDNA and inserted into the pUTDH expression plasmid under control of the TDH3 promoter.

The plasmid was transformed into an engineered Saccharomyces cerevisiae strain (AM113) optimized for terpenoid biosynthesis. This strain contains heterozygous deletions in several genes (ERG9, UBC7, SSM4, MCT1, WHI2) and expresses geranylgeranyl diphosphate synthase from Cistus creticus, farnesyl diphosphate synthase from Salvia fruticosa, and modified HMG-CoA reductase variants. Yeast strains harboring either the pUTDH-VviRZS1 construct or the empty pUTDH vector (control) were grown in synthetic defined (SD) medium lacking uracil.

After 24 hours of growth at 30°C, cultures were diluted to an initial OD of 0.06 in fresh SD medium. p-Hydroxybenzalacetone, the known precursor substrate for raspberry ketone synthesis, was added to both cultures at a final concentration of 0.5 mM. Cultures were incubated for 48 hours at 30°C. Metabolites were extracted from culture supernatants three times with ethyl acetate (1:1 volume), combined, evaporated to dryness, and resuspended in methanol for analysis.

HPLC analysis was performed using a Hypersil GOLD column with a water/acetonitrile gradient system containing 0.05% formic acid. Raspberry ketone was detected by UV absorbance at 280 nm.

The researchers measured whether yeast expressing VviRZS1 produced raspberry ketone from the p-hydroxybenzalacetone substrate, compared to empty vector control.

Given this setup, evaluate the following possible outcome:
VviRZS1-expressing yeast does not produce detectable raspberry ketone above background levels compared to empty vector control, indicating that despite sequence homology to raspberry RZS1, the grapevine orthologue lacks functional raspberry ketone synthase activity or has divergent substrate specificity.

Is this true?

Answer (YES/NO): NO